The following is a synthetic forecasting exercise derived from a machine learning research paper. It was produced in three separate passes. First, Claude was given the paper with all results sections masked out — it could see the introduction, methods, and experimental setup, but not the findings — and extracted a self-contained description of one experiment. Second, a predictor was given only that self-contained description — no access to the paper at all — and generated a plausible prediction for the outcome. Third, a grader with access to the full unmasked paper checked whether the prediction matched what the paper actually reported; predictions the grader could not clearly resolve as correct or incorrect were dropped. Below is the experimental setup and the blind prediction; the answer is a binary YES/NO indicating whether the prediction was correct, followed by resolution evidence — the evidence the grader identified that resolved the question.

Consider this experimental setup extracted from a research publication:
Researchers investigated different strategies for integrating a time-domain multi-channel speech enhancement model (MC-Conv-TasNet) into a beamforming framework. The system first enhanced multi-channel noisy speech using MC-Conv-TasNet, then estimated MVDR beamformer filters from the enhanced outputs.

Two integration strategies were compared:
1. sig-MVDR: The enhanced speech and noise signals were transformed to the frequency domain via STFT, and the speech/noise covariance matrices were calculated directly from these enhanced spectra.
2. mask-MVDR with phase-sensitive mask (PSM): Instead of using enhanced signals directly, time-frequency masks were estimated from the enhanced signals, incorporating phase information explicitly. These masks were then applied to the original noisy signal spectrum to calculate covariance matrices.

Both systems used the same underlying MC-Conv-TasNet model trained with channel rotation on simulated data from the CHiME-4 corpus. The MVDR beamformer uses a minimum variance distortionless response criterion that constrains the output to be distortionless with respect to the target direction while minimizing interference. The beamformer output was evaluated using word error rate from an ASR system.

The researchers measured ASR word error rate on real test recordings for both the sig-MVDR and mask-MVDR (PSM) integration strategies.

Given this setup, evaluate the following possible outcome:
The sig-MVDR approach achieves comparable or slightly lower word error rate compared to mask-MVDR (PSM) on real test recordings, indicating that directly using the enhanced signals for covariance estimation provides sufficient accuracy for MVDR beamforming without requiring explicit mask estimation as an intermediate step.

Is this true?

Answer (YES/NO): NO